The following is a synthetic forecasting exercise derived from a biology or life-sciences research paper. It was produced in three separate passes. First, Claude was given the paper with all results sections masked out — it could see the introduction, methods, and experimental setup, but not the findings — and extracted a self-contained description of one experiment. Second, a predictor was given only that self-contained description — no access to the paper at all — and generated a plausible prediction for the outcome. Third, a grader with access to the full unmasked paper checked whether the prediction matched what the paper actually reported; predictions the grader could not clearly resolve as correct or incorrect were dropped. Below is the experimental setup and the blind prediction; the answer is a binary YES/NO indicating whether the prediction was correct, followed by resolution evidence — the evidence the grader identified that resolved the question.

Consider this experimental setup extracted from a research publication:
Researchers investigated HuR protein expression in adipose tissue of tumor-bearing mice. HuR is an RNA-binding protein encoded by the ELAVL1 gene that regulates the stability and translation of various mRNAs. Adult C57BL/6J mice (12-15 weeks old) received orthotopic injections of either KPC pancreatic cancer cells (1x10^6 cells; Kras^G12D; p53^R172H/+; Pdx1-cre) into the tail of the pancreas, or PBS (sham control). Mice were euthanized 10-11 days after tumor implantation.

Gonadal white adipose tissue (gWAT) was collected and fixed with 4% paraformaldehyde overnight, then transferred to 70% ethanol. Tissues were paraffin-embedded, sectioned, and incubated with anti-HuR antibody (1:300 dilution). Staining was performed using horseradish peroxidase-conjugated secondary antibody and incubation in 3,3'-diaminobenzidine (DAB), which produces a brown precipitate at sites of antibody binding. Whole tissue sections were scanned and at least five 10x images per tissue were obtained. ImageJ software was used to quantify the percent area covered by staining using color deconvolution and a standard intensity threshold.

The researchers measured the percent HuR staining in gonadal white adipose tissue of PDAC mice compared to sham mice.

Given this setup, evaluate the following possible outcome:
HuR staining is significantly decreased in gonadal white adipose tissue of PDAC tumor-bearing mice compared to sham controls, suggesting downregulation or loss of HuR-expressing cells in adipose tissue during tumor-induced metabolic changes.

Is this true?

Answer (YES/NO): NO